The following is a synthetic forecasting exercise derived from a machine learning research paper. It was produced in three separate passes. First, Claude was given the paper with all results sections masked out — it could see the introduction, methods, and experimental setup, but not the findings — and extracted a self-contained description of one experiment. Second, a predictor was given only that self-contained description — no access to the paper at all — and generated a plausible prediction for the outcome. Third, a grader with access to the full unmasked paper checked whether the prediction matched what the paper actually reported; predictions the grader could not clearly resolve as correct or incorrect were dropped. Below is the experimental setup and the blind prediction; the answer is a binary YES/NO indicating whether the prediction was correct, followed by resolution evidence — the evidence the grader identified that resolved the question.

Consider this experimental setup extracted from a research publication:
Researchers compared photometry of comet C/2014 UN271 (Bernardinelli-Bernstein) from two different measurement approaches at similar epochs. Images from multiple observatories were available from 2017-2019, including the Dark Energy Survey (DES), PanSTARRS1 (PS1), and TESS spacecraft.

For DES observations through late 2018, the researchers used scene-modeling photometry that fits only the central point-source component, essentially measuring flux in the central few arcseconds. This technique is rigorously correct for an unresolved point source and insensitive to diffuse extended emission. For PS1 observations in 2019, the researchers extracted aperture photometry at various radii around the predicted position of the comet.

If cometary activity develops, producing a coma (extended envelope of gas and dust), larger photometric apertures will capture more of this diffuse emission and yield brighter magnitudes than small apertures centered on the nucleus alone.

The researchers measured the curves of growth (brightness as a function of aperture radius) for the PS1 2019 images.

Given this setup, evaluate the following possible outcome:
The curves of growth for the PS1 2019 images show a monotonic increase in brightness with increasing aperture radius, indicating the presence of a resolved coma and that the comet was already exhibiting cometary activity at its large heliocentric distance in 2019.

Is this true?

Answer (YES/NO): YES